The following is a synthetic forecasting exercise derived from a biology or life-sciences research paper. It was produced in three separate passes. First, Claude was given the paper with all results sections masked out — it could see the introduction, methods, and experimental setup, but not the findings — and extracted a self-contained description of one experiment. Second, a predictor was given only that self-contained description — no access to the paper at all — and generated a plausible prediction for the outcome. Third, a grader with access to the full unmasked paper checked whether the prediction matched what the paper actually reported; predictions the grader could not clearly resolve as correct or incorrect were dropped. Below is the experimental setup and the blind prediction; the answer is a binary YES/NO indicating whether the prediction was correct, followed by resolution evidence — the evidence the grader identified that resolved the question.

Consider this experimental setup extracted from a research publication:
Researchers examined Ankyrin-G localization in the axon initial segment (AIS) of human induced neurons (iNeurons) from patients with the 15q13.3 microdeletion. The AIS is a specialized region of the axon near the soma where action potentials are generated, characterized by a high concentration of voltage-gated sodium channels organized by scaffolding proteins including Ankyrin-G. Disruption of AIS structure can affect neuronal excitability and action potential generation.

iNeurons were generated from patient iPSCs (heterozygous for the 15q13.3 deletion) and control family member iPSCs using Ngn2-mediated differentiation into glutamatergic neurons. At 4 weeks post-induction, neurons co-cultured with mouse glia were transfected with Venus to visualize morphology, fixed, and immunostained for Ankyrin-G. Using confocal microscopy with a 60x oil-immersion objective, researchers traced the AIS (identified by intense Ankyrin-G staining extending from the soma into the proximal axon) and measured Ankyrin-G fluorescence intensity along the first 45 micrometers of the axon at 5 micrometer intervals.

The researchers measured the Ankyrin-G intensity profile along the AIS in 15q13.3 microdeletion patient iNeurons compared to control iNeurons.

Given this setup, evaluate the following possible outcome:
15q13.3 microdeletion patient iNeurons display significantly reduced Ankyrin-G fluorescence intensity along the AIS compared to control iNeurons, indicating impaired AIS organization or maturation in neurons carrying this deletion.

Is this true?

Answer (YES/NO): YES